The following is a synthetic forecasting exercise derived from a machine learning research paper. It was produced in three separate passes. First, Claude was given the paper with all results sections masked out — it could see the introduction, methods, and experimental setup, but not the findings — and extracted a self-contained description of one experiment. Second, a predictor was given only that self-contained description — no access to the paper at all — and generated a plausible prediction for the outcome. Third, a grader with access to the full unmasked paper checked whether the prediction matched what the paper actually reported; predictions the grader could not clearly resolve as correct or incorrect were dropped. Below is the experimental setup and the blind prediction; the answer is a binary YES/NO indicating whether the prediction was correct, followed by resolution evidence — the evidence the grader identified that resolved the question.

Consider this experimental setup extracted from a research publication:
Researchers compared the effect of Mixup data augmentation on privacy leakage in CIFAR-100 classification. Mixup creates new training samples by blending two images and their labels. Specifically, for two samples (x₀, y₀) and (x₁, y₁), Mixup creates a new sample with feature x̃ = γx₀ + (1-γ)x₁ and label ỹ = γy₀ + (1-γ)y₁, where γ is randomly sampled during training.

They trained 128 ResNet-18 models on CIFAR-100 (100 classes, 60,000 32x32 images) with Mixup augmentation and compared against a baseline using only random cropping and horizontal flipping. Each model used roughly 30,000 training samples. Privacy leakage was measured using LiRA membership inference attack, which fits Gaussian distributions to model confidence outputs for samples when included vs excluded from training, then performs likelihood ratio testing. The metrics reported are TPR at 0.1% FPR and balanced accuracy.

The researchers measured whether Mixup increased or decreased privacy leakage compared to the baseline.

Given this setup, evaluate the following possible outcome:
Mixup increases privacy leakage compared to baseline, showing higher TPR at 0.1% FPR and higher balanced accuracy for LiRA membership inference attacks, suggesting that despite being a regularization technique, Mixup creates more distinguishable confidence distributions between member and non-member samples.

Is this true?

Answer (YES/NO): NO